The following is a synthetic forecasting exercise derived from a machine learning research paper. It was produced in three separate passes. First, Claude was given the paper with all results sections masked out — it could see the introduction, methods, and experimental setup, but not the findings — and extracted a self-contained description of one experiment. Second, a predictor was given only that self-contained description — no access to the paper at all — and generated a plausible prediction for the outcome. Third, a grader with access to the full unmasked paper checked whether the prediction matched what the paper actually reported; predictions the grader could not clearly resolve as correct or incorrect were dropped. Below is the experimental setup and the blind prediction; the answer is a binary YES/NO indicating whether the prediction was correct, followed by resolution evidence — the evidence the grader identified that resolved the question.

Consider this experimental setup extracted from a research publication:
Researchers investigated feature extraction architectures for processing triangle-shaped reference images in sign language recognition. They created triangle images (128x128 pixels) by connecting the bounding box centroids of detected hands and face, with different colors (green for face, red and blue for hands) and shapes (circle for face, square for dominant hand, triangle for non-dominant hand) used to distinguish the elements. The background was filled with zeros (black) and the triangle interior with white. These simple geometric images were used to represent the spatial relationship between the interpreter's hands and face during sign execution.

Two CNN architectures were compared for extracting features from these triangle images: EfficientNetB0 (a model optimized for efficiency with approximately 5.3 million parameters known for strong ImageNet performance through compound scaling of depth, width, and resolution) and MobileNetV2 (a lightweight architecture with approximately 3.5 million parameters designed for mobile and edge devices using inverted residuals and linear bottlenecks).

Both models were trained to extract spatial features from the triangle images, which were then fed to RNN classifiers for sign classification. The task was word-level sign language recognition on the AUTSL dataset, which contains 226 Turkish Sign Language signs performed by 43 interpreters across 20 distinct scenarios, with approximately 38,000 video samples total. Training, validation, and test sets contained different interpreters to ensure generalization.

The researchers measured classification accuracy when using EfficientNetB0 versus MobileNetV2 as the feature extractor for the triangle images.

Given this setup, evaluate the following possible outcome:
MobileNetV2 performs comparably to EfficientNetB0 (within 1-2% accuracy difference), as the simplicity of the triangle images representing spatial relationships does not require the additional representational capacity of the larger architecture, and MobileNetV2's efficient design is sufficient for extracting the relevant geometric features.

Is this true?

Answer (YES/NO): YES